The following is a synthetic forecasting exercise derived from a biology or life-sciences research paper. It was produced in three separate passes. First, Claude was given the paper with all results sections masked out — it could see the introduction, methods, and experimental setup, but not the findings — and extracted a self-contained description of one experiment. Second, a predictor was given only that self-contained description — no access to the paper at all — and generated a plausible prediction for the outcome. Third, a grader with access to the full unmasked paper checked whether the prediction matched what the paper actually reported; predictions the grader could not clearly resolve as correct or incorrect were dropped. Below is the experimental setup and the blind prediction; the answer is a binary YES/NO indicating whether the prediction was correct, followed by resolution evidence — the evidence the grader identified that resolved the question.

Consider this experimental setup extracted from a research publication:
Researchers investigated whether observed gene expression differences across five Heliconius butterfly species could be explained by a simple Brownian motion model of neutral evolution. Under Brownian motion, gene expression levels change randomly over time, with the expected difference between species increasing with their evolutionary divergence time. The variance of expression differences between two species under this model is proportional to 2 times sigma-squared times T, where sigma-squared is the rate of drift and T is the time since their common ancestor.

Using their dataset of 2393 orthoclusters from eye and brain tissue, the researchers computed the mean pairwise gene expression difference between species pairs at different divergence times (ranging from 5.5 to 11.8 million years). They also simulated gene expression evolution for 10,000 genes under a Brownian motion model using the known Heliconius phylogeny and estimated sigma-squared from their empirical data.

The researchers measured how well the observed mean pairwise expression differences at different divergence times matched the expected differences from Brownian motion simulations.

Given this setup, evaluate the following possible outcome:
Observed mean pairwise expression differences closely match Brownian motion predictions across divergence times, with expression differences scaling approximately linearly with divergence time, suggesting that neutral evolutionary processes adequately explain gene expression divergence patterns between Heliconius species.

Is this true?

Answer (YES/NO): NO